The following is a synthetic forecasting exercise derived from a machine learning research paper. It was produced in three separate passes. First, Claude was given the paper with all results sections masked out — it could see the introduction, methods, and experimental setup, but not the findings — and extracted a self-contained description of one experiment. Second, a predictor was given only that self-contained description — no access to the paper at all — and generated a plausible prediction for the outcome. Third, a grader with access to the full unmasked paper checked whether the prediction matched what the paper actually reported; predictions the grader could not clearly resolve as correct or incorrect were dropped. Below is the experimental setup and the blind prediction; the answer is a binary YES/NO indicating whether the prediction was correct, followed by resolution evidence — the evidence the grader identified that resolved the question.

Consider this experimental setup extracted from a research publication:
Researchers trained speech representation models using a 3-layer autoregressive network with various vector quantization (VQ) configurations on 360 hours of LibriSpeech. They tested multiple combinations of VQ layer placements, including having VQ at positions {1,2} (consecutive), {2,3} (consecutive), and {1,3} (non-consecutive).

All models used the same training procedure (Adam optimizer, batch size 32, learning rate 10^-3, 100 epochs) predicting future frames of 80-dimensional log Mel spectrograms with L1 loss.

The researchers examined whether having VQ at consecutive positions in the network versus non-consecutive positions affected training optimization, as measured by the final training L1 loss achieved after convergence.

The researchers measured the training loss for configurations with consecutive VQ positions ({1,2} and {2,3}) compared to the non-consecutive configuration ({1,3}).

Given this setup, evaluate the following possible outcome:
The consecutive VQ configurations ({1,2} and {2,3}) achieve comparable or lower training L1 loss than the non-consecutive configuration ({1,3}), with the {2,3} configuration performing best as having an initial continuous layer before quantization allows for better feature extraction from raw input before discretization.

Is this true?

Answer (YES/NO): NO